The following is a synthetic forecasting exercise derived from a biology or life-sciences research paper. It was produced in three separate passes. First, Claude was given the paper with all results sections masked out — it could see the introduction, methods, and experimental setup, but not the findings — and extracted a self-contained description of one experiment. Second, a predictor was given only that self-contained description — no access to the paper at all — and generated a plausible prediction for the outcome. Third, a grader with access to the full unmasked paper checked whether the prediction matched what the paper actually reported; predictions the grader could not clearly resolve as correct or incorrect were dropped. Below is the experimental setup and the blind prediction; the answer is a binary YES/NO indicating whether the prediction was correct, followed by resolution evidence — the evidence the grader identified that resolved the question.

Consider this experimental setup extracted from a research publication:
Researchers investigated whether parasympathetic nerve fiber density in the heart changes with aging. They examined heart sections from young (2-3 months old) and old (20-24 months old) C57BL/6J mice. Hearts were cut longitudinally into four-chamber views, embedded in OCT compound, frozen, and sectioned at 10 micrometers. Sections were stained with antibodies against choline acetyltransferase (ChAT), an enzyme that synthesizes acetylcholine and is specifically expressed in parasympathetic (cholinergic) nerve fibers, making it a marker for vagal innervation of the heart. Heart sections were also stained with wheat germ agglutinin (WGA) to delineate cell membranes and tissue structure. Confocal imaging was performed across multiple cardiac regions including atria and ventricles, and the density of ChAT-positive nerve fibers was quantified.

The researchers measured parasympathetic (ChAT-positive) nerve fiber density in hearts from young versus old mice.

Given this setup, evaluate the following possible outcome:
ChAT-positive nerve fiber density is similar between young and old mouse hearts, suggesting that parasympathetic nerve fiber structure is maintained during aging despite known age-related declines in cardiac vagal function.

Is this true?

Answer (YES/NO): NO